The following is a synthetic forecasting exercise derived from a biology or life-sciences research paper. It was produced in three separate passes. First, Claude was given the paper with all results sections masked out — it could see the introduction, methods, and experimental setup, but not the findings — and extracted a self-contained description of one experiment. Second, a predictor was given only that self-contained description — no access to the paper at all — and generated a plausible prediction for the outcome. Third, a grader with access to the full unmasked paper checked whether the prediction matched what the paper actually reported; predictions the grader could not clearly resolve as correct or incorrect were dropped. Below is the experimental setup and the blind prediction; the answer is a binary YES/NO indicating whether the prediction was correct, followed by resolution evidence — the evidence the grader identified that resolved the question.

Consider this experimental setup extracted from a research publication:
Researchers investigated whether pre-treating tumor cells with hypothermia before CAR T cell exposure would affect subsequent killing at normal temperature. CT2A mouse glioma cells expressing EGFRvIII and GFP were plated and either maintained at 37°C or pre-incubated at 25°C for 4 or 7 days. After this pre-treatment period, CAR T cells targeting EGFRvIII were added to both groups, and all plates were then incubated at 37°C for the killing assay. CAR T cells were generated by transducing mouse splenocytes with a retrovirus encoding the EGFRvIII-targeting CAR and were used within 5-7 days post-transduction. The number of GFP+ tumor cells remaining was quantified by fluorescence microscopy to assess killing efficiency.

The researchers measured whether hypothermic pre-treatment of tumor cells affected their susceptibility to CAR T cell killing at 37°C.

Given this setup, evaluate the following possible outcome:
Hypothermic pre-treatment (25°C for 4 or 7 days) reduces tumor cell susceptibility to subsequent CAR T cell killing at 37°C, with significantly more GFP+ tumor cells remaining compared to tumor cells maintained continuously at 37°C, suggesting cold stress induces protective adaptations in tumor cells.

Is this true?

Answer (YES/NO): YES